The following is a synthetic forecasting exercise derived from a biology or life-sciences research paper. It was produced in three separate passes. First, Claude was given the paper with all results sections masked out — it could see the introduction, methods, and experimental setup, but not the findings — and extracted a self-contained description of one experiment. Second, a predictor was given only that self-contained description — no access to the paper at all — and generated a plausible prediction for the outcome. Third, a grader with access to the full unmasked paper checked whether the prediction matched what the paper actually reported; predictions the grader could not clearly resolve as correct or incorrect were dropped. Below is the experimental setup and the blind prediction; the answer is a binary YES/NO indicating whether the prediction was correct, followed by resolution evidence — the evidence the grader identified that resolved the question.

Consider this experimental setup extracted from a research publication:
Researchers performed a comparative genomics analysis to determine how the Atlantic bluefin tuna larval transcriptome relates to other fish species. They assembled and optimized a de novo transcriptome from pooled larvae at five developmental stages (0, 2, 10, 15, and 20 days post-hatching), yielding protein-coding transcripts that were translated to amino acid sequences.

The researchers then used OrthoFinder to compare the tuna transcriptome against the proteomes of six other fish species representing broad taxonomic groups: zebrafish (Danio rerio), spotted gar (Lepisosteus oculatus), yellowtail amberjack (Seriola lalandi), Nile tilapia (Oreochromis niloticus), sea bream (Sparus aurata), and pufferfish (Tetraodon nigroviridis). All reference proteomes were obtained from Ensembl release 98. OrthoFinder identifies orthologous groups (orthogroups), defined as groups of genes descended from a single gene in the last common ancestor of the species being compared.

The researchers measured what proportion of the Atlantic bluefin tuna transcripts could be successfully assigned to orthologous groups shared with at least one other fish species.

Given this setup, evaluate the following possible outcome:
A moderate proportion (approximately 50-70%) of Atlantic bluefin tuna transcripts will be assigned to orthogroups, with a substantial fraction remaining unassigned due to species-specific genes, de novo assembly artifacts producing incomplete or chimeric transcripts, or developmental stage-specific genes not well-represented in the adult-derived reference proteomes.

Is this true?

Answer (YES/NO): NO